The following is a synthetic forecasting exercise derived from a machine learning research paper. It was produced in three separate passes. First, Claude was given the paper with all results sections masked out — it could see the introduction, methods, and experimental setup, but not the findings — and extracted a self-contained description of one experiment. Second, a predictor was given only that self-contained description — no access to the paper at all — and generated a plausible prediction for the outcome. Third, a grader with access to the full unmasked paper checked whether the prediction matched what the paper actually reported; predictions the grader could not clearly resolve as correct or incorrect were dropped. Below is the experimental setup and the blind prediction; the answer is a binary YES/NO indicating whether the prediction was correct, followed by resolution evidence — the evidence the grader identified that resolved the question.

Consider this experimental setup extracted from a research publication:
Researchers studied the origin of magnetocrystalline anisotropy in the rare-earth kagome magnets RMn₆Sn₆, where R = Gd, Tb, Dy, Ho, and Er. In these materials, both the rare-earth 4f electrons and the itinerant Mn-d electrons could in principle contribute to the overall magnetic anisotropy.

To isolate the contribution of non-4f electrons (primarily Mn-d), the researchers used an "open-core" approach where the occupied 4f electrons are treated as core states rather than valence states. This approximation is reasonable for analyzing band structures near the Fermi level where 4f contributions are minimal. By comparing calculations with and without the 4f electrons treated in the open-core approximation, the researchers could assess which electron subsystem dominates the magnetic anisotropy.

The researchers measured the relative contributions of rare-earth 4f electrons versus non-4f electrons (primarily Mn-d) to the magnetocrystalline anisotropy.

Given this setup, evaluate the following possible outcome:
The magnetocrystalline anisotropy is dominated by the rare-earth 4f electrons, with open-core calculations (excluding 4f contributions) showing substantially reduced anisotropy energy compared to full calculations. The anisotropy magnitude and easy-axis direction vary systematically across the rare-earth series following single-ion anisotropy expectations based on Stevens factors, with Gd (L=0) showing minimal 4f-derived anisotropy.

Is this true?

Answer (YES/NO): YES